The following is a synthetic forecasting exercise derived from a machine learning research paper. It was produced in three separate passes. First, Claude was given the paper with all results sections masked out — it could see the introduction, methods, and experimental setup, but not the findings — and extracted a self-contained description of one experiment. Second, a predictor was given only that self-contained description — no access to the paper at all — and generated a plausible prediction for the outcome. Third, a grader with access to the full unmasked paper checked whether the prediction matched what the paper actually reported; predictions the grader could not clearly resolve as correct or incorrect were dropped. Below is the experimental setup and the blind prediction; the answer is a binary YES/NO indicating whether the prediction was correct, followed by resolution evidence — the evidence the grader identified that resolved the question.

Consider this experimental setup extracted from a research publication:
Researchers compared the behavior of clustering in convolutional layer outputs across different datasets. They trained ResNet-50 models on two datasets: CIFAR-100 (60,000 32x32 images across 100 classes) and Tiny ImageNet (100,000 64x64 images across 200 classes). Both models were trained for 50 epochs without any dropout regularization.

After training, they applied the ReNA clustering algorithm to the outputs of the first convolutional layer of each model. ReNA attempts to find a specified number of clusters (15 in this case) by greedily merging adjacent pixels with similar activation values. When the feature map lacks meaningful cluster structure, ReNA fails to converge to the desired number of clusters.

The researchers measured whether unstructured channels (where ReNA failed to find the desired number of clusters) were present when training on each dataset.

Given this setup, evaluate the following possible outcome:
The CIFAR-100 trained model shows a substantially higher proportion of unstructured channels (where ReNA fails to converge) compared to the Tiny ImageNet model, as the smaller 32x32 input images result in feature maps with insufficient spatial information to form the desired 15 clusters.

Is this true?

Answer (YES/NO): NO